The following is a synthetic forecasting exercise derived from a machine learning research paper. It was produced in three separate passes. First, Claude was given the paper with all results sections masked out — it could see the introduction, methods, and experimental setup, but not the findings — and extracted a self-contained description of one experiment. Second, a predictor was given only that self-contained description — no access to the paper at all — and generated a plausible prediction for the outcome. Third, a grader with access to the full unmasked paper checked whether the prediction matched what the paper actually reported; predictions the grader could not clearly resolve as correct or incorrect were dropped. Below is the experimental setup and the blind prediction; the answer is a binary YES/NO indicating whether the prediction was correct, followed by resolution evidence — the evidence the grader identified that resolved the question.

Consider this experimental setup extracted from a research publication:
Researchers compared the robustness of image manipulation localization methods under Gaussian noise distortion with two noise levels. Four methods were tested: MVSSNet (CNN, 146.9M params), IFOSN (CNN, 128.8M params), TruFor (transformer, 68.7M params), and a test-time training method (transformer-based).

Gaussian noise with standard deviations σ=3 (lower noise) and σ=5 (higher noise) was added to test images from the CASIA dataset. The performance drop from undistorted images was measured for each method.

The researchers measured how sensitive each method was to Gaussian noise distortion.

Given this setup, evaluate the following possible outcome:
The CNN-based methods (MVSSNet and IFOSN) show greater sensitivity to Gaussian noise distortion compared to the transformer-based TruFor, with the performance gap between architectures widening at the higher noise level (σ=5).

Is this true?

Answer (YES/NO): NO